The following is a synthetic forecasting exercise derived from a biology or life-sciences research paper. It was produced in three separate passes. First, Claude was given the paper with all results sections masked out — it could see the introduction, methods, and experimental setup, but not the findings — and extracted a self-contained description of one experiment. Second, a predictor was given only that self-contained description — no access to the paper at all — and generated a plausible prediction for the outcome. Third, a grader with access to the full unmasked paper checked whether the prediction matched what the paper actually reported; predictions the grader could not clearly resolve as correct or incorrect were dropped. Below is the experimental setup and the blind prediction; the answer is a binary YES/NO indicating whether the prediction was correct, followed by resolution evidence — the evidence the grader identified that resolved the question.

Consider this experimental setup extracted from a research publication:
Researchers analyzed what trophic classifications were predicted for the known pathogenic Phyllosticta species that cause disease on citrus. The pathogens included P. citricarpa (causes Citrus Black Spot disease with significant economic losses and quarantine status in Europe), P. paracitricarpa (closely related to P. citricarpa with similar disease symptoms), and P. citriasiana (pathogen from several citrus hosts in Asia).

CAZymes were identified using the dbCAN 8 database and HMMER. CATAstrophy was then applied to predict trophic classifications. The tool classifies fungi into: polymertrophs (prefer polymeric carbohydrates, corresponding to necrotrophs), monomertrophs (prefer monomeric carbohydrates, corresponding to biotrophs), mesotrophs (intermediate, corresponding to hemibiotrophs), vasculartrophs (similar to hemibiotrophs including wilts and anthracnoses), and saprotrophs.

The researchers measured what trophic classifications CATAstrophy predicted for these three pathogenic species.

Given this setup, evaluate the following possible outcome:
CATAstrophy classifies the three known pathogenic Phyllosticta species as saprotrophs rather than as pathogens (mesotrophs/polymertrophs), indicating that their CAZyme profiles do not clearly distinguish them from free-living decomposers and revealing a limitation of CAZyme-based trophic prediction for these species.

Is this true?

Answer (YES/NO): YES